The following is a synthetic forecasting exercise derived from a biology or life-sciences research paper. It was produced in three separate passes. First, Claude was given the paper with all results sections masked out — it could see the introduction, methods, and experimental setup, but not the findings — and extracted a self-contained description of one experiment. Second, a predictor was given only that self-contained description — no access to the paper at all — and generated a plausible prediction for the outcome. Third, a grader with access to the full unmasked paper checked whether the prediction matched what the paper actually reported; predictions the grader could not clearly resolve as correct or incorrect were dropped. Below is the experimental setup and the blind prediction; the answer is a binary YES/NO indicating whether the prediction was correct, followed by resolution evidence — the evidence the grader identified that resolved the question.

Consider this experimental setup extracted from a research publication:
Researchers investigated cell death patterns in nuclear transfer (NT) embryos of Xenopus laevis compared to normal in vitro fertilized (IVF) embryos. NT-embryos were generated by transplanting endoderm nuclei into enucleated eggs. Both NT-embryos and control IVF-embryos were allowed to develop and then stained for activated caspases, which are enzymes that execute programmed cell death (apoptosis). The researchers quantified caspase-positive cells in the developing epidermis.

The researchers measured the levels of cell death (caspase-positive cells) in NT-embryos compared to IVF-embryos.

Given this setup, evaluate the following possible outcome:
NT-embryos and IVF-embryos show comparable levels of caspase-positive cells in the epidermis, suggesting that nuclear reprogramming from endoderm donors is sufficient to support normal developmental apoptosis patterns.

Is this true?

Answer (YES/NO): NO